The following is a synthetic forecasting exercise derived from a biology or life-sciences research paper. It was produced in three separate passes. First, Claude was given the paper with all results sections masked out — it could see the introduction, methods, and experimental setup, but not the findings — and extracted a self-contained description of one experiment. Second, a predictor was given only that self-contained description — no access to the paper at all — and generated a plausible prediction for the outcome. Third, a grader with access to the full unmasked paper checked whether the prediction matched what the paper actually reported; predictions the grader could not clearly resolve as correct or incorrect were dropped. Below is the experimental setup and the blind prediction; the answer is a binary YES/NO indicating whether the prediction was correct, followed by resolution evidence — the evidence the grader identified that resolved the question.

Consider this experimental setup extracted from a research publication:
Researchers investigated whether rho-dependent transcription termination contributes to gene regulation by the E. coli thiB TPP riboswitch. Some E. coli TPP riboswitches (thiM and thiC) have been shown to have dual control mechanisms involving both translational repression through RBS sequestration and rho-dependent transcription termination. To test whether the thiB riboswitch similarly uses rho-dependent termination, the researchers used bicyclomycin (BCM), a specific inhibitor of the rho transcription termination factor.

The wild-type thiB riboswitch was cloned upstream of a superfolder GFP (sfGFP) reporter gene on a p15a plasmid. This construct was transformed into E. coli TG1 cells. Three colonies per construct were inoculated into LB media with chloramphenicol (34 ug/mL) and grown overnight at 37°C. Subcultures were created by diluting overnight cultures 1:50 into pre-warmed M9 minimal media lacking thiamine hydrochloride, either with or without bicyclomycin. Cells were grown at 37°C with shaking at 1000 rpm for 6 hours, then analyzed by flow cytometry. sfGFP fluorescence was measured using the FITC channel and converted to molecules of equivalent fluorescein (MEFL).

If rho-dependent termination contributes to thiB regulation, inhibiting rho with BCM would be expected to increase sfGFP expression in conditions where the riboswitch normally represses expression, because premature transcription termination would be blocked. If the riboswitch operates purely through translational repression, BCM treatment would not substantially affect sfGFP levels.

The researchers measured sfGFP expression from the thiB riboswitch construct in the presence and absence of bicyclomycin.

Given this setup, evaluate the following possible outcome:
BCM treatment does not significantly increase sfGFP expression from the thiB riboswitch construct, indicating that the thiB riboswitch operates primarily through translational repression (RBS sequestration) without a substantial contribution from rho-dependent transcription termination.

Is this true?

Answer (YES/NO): YES